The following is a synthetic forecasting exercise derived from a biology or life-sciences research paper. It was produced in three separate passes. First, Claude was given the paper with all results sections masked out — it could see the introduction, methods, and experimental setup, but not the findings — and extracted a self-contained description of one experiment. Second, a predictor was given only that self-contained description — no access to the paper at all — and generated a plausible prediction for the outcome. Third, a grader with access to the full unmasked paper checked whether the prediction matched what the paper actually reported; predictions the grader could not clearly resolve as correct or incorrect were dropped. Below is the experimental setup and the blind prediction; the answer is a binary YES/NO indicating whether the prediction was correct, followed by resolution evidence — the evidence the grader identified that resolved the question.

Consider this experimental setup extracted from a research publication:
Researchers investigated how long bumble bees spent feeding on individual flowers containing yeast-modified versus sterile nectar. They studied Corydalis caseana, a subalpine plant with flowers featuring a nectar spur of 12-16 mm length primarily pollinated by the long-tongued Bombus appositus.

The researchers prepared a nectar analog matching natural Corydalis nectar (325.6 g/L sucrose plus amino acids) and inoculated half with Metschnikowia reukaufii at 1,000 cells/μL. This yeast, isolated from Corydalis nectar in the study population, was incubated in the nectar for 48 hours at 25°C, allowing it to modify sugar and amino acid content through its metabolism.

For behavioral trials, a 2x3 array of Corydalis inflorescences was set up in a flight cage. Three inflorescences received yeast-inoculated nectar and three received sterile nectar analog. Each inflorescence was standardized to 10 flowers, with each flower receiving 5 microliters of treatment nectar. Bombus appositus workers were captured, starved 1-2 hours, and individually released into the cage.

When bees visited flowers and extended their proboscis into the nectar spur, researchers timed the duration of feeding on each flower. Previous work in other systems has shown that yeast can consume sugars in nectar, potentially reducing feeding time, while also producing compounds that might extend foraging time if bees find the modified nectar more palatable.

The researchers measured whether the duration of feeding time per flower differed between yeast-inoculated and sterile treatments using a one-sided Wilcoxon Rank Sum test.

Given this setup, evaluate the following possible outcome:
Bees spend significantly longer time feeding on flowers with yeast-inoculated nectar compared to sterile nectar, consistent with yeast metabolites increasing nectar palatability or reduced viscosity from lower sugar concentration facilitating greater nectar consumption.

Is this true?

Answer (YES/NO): NO